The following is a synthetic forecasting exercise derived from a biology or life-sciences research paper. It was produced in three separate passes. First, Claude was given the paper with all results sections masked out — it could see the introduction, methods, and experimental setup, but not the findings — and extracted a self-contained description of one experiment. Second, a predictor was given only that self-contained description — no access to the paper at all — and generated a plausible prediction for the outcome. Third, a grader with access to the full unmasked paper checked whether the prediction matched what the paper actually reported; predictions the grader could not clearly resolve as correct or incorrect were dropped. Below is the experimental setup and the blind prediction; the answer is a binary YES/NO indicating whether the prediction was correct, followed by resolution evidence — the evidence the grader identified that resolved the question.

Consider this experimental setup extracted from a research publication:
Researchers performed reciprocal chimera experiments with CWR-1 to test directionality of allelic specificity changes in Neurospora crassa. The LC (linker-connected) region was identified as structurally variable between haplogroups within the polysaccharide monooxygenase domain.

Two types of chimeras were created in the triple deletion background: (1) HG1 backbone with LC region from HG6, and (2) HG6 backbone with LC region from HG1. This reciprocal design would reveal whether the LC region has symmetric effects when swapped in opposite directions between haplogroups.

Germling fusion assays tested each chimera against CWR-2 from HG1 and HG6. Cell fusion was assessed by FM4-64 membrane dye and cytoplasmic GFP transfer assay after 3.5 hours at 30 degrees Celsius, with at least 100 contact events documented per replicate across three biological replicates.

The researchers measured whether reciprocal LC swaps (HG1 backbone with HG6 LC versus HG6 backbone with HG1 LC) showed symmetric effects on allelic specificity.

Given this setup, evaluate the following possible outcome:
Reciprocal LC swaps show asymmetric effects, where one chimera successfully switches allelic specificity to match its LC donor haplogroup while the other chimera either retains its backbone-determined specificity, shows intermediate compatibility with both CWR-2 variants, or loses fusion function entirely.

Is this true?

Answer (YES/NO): NO